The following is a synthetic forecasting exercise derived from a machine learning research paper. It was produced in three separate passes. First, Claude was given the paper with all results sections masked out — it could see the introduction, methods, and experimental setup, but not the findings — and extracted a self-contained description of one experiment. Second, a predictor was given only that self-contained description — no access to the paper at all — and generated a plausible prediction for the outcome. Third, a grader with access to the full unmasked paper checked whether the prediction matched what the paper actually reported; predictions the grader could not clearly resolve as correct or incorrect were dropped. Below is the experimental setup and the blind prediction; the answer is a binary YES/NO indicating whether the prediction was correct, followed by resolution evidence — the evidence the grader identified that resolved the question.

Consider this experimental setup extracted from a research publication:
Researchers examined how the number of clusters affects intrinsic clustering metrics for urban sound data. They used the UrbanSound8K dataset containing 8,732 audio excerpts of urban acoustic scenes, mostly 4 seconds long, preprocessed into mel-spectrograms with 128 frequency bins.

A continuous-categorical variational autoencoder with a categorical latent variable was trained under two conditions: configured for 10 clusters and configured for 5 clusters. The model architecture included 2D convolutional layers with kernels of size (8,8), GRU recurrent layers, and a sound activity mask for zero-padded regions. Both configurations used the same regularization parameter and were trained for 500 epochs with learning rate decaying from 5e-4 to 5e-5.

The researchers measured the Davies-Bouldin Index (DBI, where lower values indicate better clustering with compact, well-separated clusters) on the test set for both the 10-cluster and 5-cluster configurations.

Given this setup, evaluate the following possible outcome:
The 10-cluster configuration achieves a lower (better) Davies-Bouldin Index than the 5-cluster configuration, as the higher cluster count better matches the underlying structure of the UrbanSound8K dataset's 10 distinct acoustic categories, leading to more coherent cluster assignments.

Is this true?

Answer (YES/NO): NO